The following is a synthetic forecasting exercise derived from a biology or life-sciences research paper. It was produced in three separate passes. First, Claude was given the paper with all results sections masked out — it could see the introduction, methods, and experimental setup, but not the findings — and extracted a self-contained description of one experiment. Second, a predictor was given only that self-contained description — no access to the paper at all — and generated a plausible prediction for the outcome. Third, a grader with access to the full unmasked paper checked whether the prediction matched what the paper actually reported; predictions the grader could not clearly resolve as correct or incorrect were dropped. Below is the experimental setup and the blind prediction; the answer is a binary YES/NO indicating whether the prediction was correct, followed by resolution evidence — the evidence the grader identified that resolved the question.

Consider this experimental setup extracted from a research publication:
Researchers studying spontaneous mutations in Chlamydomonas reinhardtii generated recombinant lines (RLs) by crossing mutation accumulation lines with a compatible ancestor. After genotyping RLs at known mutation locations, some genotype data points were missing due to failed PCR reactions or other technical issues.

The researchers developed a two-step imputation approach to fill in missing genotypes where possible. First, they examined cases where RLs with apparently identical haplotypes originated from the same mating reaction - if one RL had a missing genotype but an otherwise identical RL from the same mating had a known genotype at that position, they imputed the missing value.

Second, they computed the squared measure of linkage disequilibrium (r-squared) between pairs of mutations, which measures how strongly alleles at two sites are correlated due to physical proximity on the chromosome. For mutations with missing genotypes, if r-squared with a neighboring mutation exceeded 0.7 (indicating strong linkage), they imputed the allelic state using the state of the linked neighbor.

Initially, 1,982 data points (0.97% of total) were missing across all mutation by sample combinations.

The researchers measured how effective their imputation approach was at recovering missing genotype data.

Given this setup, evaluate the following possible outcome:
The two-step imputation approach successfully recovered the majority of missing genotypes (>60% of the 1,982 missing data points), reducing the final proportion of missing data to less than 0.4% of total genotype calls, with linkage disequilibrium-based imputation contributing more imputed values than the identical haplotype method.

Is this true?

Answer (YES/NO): NO